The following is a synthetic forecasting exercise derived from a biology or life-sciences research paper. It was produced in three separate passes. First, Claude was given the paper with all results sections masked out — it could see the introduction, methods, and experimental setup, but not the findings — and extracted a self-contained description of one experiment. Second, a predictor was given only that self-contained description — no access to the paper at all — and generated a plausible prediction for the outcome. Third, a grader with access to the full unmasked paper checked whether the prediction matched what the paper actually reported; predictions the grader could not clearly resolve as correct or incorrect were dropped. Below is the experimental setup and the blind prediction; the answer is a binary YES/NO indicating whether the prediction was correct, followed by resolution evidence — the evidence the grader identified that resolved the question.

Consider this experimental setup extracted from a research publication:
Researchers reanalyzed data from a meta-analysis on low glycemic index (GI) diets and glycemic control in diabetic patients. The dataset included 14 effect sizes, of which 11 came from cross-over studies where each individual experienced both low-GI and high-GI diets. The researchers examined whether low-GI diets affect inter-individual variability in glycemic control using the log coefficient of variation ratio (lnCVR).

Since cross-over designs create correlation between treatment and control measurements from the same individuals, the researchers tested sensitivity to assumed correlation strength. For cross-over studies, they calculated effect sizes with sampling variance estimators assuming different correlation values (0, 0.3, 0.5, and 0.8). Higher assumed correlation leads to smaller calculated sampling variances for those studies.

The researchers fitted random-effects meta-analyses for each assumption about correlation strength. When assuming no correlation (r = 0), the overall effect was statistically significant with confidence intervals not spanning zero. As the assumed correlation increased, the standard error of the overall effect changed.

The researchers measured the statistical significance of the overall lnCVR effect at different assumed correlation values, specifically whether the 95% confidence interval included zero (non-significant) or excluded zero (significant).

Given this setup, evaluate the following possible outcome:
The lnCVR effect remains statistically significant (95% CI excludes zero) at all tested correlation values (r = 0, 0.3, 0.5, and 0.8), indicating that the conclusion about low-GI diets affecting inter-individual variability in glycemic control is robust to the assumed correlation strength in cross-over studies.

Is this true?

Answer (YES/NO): NO